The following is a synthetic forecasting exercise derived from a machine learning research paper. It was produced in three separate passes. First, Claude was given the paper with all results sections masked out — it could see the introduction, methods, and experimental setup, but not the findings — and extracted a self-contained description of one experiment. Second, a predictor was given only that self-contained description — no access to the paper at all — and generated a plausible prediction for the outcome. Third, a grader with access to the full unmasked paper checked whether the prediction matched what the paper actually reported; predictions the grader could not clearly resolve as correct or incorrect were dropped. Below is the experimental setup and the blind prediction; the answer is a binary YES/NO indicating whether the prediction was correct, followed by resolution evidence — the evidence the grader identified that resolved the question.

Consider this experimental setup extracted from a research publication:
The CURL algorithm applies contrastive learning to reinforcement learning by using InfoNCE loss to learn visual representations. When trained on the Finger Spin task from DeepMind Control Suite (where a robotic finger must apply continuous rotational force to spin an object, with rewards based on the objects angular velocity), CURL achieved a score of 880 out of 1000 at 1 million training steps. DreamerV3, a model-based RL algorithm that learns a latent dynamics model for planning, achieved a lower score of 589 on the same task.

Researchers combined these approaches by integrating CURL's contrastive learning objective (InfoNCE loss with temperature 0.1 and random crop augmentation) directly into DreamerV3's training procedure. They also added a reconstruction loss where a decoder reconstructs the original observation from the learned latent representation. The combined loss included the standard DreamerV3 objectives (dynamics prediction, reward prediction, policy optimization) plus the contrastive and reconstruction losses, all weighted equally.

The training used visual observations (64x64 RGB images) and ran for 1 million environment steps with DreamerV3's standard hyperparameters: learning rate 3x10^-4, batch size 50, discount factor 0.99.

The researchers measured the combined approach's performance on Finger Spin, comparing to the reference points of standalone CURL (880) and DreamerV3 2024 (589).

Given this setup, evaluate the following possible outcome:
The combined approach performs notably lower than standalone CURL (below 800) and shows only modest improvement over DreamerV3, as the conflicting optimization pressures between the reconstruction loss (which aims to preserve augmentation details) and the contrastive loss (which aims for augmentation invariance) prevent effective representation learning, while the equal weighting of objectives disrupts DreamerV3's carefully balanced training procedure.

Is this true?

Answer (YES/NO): YES